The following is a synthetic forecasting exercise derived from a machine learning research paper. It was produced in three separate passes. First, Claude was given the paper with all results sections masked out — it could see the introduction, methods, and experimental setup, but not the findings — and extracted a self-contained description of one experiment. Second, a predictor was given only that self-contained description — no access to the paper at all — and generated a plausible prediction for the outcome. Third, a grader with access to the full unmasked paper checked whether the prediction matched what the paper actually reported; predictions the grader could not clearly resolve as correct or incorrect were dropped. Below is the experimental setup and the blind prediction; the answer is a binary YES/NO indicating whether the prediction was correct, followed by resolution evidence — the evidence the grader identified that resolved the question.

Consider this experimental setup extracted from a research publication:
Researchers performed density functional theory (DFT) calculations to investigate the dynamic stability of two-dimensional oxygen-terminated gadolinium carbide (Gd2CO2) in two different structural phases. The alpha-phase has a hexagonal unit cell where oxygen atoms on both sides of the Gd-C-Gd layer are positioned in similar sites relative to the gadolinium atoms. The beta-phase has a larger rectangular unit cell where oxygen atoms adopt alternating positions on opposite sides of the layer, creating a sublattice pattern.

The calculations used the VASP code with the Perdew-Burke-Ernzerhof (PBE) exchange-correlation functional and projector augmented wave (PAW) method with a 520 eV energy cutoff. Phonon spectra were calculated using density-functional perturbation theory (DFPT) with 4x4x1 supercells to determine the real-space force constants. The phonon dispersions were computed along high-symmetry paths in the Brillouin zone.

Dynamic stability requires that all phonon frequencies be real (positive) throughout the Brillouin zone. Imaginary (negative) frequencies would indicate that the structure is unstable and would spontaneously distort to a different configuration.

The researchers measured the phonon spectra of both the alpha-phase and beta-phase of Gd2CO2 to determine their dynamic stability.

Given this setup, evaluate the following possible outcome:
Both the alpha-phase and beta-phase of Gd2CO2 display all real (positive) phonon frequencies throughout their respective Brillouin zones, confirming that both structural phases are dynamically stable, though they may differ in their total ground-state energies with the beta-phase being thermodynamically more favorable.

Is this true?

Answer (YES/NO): NO